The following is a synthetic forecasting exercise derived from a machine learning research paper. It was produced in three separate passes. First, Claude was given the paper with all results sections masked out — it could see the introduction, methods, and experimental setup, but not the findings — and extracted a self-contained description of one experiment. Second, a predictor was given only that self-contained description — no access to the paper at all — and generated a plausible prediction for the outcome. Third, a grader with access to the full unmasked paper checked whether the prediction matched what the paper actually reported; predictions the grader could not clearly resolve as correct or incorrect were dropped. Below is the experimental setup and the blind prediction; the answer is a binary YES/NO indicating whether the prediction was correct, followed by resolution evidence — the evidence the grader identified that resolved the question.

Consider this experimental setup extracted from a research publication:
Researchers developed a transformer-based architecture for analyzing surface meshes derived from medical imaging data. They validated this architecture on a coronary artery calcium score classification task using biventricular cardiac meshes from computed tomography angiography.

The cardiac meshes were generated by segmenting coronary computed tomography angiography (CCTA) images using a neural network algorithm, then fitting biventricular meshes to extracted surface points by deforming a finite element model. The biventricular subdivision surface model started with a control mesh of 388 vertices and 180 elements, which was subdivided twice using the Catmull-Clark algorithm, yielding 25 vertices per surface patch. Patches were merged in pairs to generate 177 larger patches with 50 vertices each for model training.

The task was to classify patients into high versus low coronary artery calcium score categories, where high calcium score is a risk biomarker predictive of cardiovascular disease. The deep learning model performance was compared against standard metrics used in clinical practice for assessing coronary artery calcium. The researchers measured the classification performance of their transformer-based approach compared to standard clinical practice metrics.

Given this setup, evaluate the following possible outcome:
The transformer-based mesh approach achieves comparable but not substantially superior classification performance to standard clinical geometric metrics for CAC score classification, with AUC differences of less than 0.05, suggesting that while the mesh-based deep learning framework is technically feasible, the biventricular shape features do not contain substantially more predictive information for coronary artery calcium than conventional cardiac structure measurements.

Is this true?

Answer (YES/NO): YES